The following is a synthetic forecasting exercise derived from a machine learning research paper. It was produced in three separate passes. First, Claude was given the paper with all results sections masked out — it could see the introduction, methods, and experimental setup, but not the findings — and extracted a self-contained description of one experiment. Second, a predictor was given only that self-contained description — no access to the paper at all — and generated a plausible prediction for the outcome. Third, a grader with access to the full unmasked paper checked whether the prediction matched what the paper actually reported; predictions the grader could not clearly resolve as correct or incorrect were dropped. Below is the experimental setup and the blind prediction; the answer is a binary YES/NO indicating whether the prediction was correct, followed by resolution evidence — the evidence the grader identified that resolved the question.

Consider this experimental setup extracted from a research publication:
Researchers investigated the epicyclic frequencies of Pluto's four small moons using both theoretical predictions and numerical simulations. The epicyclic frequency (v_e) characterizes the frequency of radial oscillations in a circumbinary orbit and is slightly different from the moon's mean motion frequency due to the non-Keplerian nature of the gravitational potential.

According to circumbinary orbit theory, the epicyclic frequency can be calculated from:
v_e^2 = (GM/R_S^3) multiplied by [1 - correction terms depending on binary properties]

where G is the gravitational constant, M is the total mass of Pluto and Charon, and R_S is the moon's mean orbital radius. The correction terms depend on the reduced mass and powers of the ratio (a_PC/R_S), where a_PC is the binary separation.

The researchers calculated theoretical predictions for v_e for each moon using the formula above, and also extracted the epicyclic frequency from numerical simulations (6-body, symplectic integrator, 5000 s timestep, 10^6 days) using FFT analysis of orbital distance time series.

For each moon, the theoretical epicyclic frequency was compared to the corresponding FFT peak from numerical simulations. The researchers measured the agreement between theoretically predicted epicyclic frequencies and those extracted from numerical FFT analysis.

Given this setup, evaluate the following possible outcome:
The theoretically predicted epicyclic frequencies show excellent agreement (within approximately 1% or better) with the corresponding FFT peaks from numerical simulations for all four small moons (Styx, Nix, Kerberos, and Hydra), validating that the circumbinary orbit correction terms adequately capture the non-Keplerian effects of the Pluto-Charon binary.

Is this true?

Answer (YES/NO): NO